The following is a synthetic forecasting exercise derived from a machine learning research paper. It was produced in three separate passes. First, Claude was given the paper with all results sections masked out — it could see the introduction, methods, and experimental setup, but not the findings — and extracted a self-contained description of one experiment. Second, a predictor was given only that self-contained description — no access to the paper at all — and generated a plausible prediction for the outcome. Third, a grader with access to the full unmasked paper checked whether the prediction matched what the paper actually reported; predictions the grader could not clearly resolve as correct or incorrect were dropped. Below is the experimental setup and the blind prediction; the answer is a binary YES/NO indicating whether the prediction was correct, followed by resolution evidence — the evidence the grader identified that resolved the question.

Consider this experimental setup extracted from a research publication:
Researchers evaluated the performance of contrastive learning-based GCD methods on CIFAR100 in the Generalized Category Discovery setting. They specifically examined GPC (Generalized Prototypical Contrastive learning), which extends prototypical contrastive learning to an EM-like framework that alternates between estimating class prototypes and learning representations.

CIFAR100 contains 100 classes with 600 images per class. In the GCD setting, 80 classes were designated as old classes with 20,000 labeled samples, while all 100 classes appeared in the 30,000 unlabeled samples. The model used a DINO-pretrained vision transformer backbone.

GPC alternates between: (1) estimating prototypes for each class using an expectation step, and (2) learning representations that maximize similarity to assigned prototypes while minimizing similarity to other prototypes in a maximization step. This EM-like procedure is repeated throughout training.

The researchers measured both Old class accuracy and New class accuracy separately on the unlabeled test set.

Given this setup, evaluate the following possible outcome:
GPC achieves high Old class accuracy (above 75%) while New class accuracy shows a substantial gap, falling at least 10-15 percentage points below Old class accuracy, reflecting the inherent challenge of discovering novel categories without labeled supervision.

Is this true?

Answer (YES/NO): YES